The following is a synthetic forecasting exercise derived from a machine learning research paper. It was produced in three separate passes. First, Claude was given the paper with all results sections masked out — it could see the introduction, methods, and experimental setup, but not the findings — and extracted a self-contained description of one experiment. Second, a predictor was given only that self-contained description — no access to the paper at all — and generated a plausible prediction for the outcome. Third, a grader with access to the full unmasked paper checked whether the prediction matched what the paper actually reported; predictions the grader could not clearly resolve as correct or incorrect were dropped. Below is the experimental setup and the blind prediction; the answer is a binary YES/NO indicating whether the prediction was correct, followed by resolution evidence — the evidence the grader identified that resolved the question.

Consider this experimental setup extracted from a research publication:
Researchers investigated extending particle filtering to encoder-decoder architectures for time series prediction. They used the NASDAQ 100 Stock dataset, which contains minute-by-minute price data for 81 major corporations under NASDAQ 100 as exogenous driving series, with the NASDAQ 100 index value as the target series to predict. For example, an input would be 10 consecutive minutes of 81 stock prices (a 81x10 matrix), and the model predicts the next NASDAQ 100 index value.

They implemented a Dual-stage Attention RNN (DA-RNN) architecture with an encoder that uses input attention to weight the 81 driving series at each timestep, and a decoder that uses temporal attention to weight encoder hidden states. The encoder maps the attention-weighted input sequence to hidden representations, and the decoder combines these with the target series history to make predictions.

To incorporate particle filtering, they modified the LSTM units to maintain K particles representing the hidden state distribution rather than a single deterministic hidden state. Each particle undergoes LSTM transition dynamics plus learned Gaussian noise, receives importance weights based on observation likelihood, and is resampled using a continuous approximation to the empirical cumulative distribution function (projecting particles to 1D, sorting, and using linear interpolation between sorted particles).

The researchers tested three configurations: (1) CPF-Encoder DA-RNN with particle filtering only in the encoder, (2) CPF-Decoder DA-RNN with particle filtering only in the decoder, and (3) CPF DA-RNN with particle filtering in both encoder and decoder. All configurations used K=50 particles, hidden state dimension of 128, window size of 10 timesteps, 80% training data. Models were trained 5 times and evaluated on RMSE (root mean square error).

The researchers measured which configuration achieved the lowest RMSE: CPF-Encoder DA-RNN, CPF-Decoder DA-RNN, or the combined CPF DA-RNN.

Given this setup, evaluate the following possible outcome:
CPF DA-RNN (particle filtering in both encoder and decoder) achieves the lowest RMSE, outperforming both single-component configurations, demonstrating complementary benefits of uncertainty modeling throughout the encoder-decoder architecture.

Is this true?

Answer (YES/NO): YES